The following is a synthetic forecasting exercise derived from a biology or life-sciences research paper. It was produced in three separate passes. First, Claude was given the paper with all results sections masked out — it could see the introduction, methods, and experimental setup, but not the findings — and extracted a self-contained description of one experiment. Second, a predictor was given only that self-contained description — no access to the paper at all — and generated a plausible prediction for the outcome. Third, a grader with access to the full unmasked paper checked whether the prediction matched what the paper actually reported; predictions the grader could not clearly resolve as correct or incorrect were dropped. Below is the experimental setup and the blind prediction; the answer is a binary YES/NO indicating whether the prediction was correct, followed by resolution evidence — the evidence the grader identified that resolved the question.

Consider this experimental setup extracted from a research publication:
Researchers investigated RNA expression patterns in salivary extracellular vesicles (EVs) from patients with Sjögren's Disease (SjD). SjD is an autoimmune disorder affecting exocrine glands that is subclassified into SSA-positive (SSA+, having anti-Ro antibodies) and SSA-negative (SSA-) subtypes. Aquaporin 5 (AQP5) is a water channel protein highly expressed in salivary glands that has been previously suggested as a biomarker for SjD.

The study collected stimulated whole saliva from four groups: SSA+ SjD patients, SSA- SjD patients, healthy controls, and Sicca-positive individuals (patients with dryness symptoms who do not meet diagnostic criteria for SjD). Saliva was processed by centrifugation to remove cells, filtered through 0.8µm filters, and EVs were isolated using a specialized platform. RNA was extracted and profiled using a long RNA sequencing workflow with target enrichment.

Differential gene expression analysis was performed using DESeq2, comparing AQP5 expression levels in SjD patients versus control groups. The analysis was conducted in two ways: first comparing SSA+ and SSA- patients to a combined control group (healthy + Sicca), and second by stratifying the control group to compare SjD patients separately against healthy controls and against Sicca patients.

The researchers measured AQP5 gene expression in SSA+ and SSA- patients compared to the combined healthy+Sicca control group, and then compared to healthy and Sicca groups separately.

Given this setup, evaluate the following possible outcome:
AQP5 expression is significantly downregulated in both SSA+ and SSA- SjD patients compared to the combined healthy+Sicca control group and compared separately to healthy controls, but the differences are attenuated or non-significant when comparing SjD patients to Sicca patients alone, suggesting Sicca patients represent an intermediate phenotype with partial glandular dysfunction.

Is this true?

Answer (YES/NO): NO